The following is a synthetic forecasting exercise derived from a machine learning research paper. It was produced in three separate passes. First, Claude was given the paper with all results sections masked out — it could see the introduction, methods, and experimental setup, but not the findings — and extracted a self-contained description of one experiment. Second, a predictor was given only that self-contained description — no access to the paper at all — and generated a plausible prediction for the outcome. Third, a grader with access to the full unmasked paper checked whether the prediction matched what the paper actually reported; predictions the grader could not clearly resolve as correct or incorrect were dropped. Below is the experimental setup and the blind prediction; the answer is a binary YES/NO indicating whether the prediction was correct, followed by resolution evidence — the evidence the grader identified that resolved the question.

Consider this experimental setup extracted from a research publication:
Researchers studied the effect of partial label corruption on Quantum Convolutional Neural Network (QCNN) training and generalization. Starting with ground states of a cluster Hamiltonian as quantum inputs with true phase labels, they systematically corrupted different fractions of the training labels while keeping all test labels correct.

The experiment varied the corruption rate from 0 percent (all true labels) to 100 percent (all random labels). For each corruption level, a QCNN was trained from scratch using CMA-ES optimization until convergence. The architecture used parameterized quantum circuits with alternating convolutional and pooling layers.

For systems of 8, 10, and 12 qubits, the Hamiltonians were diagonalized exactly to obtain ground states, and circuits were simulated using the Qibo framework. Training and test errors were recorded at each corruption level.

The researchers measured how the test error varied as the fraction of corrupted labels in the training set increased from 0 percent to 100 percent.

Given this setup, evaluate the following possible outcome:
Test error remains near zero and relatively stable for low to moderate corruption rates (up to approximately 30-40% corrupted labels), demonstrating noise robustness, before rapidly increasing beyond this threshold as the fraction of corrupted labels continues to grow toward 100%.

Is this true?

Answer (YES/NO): NO